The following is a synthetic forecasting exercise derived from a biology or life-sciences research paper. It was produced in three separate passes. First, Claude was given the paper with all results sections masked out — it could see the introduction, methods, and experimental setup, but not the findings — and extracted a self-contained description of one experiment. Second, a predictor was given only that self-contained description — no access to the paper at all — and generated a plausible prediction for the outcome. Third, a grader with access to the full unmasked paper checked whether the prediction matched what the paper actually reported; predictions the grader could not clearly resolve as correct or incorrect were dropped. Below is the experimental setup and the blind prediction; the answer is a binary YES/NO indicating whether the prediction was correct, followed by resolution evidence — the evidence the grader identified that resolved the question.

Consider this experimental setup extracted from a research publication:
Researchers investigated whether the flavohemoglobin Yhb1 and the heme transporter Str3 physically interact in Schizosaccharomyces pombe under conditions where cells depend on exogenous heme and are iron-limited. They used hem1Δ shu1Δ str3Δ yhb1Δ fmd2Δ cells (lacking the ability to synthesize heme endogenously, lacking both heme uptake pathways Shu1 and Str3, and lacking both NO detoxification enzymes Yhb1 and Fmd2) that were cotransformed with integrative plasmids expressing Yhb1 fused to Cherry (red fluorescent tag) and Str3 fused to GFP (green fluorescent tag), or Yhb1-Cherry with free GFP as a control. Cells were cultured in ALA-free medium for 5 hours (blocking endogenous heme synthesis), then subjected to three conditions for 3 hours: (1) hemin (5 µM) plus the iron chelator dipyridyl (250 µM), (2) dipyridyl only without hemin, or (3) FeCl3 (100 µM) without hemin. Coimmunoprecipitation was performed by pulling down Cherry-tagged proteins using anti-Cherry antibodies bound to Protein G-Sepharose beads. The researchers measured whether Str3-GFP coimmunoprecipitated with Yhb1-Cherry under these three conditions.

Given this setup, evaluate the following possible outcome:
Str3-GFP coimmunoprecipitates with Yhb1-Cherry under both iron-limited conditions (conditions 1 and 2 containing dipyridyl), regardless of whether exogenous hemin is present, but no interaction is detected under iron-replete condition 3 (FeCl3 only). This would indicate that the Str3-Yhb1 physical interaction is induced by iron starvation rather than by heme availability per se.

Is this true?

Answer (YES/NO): YES